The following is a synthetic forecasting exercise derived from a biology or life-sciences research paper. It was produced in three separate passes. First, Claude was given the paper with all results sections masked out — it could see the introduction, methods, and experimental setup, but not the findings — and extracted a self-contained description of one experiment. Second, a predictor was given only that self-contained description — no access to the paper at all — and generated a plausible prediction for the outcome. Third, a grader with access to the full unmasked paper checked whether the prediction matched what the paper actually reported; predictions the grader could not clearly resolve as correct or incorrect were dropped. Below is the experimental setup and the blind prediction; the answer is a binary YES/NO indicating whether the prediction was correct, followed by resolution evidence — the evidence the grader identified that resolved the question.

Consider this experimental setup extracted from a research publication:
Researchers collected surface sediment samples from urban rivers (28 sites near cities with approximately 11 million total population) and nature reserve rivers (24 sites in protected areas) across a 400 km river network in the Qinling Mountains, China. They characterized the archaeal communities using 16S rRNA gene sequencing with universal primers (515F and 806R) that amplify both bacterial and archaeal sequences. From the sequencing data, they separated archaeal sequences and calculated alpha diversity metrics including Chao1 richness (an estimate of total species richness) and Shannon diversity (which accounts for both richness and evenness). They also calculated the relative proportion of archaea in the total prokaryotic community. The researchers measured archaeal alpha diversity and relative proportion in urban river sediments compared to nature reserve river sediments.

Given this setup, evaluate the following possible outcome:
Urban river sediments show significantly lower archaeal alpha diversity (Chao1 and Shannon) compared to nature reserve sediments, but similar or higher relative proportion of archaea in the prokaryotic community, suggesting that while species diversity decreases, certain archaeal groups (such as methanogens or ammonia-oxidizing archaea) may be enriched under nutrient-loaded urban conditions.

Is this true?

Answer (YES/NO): NO